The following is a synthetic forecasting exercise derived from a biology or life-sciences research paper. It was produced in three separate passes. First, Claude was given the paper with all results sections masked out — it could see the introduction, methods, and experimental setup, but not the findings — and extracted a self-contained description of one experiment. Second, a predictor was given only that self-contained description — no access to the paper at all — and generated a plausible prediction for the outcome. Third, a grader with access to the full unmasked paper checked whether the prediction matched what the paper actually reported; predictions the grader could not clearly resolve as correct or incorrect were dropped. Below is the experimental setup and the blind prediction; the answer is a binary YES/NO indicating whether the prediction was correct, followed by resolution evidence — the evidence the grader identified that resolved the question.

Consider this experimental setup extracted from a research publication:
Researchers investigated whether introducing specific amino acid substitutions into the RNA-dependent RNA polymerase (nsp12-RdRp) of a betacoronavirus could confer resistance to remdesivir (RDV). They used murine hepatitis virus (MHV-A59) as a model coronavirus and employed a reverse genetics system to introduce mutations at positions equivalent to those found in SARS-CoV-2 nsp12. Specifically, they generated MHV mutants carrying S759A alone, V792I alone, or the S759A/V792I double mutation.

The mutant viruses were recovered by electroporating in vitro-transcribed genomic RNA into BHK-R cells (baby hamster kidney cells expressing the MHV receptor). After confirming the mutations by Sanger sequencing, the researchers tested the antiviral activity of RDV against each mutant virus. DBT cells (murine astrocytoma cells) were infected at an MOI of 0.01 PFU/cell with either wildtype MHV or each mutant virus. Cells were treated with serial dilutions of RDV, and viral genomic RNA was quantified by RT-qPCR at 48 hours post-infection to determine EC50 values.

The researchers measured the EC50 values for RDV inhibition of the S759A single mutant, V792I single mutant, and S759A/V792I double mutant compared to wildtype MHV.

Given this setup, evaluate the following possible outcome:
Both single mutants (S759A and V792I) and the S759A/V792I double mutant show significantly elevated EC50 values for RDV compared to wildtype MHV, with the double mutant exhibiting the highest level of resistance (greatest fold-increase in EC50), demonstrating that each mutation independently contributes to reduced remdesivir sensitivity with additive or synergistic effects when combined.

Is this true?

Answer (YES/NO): NO